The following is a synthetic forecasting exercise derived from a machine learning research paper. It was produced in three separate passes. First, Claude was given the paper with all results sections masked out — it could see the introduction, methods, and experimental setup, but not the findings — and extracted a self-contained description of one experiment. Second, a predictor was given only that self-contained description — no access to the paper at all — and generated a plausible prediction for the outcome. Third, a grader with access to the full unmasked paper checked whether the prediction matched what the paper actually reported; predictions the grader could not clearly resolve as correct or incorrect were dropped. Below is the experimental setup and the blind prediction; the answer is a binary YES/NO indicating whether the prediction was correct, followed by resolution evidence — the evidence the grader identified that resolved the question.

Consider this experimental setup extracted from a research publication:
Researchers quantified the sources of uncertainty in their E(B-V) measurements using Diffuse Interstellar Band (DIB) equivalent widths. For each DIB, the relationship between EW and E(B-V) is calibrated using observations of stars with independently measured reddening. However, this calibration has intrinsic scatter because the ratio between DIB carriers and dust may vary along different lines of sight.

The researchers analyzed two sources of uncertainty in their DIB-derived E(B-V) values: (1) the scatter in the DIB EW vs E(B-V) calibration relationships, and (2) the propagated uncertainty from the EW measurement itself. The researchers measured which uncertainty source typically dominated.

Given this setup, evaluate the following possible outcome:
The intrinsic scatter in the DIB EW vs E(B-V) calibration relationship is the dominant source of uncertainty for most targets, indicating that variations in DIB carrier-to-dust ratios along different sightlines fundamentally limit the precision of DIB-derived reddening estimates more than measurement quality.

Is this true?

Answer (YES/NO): YES